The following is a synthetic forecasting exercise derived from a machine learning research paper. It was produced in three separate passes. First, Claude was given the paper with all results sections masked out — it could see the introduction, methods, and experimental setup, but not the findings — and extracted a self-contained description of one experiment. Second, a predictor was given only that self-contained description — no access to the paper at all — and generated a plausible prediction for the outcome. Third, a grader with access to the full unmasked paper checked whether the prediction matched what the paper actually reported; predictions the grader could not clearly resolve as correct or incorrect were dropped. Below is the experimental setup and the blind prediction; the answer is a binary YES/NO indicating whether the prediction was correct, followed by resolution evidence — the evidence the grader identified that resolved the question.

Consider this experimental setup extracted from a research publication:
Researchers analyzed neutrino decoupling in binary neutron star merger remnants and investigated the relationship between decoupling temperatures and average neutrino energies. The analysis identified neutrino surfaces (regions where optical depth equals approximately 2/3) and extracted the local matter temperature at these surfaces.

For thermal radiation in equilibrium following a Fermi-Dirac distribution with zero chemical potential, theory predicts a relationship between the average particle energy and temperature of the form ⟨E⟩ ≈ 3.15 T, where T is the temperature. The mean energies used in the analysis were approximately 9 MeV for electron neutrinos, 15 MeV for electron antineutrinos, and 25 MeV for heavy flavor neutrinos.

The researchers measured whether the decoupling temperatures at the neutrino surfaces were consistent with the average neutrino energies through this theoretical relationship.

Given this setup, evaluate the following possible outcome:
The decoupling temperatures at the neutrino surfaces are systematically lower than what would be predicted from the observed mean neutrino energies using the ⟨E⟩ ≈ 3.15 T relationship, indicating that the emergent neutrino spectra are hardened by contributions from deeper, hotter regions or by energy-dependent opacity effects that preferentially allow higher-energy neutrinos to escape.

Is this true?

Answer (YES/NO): NO